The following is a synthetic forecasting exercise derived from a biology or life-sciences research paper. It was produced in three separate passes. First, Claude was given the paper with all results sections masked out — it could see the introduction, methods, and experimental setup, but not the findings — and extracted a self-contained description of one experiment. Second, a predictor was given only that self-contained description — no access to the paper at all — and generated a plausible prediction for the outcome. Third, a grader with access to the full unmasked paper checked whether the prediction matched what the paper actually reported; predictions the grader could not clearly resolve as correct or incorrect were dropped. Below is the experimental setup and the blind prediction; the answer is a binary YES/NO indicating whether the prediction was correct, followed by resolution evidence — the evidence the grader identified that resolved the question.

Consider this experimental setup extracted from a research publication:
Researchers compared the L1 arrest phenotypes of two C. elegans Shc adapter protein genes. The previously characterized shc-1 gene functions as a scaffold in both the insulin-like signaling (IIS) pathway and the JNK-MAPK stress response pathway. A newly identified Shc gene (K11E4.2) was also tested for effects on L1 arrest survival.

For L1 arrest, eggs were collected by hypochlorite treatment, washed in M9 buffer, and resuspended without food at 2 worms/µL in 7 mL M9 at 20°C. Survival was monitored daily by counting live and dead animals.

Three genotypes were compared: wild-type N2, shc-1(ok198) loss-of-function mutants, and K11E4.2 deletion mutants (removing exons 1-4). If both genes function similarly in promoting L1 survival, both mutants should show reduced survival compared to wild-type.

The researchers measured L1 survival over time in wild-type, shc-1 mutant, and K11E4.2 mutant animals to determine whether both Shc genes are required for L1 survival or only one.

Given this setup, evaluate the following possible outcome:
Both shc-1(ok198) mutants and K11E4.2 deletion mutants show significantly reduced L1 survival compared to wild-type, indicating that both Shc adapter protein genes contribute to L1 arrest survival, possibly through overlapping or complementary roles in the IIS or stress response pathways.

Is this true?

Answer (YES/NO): YES